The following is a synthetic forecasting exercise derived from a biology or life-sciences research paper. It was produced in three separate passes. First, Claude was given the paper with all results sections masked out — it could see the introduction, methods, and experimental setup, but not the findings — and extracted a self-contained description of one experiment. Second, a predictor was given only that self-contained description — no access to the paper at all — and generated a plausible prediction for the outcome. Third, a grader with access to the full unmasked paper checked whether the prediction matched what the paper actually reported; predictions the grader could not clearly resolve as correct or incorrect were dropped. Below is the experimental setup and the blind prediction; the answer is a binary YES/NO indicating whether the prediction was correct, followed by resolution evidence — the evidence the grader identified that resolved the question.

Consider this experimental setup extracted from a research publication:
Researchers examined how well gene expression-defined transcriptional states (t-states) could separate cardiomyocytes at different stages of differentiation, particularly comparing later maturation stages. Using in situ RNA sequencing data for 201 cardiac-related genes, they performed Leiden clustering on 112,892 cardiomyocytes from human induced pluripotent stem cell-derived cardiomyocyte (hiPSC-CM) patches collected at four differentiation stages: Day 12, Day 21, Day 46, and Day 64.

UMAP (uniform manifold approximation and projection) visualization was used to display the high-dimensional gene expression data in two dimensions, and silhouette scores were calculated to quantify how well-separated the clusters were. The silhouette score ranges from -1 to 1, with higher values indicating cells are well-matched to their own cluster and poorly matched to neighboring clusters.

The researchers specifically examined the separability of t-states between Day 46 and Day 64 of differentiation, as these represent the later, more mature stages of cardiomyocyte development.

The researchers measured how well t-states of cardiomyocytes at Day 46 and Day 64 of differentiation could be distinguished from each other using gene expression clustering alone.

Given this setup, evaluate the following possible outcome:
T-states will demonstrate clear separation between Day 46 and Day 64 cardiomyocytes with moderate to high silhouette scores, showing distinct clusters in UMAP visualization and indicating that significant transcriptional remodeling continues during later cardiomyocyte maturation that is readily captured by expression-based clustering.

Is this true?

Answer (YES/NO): NO